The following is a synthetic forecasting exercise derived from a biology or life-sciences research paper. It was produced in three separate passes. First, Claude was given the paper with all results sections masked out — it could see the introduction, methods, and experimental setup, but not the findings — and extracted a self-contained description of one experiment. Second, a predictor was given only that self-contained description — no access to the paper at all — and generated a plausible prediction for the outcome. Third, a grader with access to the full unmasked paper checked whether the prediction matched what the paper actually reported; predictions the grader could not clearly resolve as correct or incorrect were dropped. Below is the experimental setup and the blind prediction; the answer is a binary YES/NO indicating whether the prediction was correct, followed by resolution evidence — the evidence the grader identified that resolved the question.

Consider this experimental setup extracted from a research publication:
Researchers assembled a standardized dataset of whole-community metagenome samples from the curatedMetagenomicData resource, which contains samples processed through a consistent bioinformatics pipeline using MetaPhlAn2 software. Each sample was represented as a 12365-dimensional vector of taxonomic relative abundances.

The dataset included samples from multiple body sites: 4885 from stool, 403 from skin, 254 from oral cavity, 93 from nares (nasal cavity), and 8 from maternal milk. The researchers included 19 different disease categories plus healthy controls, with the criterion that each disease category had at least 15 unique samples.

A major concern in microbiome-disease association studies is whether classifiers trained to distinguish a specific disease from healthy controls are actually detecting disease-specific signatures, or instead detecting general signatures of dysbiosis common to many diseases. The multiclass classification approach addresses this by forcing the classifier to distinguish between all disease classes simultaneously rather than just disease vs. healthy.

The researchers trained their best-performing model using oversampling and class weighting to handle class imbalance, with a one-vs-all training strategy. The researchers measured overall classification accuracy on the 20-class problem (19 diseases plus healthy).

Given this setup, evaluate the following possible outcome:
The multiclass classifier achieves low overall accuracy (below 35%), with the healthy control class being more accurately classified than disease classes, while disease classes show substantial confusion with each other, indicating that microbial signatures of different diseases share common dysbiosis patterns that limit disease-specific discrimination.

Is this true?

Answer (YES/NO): NO